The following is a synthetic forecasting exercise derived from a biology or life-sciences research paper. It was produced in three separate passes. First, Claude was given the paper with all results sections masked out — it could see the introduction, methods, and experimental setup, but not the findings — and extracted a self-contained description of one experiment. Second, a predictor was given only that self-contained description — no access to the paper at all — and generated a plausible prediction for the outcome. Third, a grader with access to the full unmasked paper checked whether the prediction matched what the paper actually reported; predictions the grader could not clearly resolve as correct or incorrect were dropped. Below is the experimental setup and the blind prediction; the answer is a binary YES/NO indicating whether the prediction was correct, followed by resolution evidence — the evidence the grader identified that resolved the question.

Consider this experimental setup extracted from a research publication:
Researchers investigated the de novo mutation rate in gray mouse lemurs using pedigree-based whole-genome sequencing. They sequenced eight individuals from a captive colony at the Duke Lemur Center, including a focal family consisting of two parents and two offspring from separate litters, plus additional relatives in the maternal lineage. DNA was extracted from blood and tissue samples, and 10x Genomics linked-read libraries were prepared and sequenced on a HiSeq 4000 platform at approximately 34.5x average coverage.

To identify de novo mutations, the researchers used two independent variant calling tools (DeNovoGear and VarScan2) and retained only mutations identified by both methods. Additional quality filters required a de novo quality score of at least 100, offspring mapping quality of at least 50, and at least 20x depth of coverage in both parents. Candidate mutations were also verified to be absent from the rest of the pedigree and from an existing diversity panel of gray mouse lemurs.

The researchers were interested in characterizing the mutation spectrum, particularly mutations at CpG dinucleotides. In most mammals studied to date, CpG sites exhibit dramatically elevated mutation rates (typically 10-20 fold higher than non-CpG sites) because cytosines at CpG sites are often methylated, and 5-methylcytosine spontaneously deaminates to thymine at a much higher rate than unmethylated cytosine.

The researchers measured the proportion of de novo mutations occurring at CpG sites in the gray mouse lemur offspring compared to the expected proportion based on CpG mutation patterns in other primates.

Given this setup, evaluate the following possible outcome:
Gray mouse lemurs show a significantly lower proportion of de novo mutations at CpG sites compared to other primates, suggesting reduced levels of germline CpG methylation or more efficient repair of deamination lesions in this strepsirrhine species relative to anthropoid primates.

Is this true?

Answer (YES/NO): YES